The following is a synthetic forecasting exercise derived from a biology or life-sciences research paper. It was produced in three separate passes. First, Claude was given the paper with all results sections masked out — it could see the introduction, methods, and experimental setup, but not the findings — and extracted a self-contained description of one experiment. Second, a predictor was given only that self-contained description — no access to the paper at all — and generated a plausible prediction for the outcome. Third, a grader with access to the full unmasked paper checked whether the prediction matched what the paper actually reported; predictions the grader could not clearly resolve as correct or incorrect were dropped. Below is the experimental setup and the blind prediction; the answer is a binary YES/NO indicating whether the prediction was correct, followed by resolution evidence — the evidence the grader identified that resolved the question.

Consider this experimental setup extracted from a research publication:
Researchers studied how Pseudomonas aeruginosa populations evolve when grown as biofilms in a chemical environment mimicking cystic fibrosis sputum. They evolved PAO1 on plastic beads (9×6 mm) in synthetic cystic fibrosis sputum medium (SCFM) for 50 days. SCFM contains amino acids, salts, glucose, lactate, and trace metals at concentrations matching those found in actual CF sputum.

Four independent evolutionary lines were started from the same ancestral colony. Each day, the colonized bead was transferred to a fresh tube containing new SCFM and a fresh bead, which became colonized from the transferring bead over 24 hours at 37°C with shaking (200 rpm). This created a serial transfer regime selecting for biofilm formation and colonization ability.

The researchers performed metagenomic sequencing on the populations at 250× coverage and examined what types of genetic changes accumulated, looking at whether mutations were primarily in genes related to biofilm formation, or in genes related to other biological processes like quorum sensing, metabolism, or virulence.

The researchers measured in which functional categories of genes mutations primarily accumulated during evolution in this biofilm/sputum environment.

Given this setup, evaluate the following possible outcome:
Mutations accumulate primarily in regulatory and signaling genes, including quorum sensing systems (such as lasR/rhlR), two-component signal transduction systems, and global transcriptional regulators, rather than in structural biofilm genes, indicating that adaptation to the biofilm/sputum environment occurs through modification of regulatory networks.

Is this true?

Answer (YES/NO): NO